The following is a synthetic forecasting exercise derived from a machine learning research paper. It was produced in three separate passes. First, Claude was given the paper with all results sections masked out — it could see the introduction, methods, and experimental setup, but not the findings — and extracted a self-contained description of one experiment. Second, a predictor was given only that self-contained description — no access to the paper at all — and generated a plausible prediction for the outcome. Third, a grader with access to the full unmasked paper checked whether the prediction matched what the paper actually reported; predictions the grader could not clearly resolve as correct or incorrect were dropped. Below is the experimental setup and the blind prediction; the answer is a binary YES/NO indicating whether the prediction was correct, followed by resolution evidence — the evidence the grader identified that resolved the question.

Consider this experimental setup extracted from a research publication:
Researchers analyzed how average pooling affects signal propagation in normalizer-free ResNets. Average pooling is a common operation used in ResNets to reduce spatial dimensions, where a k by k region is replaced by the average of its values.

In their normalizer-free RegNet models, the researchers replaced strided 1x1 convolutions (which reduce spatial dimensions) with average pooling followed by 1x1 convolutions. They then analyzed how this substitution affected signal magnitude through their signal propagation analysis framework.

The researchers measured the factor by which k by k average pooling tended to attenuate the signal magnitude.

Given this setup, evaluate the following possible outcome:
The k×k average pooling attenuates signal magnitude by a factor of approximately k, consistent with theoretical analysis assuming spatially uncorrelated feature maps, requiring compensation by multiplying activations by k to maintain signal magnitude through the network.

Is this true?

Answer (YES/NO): NO